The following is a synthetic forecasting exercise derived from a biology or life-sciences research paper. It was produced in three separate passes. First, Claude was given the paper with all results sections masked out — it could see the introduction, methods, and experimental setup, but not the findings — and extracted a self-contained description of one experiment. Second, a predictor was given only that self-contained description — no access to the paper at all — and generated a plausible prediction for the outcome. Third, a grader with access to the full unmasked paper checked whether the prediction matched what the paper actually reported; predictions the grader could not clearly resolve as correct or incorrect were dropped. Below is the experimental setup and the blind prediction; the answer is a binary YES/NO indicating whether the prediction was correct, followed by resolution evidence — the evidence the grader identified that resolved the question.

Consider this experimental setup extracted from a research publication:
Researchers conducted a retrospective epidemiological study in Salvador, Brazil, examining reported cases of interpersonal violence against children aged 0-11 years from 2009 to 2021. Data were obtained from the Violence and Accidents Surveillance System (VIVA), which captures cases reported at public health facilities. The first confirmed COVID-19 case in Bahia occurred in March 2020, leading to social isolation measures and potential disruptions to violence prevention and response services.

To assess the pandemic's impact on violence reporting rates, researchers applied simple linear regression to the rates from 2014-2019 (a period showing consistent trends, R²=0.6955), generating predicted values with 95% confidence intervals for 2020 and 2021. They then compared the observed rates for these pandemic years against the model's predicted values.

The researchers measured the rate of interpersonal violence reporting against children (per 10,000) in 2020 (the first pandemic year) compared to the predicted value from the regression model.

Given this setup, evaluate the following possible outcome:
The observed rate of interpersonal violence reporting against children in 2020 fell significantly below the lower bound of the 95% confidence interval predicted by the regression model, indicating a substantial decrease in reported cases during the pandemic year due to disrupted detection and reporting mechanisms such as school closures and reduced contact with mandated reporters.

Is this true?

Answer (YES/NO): NO